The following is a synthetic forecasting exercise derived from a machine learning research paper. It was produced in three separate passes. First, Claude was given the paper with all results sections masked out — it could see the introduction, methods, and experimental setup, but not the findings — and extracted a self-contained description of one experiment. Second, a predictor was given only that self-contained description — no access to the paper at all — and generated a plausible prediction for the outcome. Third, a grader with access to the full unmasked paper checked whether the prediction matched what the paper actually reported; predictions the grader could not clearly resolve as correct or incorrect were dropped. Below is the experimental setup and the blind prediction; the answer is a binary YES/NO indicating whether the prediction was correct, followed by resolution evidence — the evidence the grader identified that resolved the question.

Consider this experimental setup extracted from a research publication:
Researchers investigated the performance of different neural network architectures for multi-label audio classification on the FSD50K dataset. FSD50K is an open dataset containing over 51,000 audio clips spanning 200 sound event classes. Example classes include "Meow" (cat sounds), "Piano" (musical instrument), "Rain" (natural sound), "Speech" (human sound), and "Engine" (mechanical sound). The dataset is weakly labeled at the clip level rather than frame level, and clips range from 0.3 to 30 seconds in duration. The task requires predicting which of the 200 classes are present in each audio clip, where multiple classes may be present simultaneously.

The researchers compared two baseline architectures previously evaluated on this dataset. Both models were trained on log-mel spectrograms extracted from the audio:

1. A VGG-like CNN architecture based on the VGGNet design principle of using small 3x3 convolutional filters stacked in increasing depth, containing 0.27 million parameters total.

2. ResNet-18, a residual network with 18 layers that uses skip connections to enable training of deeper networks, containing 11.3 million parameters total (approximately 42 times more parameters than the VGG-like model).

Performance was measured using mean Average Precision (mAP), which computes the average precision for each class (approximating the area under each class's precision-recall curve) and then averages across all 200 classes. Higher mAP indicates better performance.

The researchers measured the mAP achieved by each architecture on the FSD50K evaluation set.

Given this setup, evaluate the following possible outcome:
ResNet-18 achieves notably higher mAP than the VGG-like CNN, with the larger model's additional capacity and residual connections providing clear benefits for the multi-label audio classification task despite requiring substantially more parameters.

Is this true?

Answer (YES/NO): NO